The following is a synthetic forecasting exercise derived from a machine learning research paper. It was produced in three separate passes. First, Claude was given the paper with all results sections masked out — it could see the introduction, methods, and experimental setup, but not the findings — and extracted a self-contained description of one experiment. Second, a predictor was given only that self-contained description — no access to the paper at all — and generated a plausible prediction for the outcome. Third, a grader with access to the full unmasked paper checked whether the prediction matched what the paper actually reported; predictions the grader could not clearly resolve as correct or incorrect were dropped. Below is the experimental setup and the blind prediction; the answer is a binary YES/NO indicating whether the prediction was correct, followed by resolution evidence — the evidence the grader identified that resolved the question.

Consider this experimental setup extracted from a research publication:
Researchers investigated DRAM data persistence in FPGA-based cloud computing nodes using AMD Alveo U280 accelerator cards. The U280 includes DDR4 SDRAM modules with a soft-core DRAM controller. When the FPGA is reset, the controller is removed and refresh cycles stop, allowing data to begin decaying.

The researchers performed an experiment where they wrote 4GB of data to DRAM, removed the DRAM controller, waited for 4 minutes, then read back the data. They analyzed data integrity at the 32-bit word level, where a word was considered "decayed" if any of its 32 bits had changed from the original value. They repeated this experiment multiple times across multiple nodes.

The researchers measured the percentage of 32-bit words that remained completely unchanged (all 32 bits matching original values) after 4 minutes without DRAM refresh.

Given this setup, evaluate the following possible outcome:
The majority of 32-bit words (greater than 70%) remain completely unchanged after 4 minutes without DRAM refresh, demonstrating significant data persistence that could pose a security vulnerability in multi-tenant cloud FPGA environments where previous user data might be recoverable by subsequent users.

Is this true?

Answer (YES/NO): NO